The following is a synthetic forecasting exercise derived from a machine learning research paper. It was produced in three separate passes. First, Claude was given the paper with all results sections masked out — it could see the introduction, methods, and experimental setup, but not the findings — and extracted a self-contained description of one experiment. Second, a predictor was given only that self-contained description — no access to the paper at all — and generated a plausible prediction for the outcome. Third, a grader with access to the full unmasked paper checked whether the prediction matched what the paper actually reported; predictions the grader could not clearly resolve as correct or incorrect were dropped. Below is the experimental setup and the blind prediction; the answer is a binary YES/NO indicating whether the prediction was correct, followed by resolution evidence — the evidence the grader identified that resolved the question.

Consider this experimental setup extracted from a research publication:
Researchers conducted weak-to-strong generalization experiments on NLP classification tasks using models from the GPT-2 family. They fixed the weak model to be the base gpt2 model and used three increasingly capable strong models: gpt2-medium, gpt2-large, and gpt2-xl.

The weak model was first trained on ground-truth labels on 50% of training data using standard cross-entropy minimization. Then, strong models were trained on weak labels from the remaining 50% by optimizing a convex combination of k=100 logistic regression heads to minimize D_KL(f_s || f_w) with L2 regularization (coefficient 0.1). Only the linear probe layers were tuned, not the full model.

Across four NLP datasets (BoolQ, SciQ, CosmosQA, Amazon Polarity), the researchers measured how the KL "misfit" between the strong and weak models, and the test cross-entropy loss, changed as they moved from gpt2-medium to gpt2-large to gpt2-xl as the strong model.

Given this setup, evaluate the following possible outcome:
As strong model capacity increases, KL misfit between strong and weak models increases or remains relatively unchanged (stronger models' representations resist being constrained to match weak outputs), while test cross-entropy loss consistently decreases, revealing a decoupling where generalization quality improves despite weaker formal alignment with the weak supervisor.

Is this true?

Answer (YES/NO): YES